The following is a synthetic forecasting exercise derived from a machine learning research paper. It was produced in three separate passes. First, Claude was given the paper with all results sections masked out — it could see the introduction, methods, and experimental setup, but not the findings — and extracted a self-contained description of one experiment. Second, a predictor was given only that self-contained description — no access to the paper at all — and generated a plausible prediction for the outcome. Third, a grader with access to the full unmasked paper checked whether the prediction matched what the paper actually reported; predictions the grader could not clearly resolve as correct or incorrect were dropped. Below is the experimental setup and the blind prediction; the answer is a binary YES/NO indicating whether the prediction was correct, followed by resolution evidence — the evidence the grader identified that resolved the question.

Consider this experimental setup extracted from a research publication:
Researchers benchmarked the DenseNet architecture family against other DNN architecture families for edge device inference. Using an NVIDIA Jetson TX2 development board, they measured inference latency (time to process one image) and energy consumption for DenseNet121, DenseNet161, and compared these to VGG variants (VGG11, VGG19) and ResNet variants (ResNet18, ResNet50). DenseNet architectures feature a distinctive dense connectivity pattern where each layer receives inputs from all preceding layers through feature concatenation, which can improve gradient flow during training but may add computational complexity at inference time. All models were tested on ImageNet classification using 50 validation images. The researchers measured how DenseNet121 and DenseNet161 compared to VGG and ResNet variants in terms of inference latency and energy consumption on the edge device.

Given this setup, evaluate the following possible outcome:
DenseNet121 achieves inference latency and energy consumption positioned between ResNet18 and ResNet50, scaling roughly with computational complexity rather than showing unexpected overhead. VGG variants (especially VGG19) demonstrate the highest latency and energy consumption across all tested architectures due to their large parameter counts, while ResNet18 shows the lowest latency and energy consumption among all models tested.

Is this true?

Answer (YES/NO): NO